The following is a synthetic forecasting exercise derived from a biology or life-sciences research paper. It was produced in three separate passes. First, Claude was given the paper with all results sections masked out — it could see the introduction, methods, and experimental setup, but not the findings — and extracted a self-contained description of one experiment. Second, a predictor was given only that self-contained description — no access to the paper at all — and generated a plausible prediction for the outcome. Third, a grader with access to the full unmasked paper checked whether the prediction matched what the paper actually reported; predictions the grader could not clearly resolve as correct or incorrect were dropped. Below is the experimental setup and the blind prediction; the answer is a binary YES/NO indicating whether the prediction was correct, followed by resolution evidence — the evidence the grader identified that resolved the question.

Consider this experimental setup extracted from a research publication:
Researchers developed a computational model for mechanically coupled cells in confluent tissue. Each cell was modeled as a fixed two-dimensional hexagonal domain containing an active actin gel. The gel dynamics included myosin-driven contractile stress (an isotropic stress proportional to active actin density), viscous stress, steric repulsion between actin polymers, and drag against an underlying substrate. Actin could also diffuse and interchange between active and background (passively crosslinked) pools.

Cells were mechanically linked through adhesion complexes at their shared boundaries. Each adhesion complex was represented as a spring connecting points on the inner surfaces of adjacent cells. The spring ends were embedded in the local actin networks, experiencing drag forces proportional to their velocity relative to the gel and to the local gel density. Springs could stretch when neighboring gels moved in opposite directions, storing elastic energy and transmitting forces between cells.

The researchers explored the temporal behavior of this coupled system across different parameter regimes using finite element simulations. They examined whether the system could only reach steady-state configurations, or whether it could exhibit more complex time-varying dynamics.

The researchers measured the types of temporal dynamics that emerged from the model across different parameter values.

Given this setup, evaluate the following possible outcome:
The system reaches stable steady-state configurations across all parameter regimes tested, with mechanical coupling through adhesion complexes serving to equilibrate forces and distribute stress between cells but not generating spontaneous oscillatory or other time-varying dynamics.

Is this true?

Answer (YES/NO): NO